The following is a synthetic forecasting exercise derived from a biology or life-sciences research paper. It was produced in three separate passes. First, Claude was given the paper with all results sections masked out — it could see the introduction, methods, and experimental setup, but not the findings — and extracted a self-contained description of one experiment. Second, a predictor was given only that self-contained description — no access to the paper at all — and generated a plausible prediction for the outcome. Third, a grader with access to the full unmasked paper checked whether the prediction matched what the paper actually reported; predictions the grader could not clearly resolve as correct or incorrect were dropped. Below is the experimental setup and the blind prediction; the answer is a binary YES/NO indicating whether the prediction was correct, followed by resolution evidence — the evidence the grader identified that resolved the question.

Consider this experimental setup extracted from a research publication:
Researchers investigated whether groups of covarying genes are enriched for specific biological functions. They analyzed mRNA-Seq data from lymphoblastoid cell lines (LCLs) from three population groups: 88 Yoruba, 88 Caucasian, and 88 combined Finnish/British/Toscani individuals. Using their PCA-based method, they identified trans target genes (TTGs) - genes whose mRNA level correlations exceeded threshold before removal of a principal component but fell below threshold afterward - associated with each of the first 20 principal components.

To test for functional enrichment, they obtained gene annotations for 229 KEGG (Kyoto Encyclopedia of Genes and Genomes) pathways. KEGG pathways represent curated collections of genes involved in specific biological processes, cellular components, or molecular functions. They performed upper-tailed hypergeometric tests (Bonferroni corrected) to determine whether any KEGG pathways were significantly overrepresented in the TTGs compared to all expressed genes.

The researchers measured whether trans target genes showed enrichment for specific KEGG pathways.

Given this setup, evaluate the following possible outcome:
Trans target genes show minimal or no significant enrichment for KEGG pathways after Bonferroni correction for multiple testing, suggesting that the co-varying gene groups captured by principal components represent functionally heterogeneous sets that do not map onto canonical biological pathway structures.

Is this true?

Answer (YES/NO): NO